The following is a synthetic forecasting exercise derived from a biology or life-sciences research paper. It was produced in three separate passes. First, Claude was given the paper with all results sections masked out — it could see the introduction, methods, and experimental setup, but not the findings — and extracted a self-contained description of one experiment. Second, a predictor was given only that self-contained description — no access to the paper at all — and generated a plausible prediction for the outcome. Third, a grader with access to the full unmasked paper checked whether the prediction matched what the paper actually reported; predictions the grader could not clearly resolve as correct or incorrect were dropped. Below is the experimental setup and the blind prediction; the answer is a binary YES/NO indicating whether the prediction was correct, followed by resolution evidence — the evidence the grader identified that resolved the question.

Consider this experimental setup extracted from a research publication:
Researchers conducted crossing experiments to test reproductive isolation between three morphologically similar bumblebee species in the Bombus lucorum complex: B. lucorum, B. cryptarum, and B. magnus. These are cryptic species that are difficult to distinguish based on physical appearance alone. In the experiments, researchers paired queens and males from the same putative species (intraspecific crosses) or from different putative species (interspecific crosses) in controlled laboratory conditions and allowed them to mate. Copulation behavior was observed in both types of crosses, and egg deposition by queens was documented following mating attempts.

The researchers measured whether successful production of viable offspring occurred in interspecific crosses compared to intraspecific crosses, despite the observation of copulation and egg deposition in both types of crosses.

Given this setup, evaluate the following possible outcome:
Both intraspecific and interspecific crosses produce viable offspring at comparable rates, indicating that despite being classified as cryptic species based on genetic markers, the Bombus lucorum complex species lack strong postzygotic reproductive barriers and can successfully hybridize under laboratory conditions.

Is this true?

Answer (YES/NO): NO